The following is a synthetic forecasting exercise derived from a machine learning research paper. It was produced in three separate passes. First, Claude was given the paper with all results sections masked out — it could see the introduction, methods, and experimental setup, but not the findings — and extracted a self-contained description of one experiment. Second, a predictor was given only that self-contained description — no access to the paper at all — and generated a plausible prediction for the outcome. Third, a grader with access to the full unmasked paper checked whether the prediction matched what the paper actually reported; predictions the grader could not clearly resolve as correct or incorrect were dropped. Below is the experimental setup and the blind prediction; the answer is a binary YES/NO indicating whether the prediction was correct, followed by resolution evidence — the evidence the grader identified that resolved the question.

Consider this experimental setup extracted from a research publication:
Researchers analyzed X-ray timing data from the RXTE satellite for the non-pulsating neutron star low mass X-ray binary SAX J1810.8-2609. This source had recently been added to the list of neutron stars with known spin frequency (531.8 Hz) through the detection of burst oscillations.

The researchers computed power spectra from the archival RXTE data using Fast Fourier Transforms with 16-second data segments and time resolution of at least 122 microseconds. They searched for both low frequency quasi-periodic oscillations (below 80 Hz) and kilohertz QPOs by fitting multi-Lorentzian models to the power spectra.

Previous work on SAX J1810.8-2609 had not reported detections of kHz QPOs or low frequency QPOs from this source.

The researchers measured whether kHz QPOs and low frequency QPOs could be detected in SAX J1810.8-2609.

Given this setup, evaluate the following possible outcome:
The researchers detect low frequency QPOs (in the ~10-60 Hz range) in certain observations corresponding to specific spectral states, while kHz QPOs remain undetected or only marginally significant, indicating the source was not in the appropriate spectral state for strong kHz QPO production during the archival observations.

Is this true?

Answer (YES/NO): NO